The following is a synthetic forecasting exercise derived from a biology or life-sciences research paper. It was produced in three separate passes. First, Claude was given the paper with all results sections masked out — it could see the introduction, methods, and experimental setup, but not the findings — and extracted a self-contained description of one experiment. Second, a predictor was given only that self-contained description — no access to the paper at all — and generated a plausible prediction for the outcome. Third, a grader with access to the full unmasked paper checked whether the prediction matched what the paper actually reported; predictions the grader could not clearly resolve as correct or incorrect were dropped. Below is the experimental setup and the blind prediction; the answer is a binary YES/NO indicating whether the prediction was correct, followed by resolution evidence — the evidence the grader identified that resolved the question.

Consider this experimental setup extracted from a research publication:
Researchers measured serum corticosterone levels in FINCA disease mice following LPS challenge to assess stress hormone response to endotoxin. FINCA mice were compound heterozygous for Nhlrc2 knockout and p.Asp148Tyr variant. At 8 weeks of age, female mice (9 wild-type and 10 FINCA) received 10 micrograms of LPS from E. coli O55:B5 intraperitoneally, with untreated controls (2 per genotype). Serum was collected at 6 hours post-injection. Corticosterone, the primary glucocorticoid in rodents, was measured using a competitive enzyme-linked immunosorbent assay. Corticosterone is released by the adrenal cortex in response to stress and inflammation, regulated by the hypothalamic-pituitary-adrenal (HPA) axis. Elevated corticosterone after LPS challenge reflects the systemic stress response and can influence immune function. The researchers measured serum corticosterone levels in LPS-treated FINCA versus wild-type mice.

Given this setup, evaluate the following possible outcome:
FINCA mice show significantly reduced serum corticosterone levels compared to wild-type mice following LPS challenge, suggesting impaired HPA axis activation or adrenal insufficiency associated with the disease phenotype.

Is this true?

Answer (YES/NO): NO